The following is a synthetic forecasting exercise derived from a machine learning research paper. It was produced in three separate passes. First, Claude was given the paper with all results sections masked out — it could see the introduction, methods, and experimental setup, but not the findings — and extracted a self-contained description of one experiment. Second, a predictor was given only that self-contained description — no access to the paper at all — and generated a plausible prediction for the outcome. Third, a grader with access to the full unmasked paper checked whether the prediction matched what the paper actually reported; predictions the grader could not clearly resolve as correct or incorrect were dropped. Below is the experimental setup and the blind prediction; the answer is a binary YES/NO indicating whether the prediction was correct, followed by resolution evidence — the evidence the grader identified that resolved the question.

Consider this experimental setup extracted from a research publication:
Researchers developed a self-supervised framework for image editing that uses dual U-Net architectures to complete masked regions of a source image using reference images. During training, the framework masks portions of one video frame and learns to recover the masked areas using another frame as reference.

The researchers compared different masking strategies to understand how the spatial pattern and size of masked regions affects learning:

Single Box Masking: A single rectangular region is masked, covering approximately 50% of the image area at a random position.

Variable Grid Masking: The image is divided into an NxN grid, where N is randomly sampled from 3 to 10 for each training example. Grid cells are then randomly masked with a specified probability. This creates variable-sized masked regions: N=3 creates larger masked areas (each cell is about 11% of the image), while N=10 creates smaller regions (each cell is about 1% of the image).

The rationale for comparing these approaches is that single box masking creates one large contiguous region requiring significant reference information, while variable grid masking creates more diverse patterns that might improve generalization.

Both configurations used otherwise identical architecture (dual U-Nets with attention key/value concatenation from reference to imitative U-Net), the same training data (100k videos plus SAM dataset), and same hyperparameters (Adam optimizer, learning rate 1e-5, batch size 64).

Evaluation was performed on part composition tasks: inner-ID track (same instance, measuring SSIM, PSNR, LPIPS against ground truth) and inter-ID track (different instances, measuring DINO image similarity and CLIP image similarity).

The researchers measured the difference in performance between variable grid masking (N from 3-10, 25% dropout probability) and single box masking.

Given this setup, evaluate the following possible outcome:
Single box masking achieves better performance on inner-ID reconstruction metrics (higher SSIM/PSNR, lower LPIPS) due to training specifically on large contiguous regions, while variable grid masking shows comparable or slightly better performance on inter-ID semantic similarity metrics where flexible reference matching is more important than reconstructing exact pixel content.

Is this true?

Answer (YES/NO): NO